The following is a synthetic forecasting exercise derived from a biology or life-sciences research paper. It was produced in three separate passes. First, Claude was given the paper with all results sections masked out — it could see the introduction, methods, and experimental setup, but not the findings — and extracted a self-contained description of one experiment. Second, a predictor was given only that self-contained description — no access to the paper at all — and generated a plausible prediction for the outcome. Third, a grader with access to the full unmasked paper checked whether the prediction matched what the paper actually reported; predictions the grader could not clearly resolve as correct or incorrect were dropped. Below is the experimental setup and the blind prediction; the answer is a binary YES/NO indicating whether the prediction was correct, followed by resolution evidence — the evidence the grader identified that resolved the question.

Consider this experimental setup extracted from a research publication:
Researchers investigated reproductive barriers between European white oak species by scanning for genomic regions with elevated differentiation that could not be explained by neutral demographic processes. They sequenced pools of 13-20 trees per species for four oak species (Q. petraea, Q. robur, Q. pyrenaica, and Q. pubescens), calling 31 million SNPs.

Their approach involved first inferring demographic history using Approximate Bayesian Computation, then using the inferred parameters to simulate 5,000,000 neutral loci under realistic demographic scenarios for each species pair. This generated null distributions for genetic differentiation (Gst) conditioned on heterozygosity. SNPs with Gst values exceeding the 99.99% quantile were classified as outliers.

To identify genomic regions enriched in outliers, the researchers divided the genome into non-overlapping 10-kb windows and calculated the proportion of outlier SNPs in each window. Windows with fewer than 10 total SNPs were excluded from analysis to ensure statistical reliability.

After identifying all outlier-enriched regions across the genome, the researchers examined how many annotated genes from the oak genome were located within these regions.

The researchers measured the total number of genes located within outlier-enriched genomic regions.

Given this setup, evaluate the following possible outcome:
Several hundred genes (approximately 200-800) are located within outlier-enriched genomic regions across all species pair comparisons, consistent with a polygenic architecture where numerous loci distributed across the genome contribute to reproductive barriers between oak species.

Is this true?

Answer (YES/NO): YES